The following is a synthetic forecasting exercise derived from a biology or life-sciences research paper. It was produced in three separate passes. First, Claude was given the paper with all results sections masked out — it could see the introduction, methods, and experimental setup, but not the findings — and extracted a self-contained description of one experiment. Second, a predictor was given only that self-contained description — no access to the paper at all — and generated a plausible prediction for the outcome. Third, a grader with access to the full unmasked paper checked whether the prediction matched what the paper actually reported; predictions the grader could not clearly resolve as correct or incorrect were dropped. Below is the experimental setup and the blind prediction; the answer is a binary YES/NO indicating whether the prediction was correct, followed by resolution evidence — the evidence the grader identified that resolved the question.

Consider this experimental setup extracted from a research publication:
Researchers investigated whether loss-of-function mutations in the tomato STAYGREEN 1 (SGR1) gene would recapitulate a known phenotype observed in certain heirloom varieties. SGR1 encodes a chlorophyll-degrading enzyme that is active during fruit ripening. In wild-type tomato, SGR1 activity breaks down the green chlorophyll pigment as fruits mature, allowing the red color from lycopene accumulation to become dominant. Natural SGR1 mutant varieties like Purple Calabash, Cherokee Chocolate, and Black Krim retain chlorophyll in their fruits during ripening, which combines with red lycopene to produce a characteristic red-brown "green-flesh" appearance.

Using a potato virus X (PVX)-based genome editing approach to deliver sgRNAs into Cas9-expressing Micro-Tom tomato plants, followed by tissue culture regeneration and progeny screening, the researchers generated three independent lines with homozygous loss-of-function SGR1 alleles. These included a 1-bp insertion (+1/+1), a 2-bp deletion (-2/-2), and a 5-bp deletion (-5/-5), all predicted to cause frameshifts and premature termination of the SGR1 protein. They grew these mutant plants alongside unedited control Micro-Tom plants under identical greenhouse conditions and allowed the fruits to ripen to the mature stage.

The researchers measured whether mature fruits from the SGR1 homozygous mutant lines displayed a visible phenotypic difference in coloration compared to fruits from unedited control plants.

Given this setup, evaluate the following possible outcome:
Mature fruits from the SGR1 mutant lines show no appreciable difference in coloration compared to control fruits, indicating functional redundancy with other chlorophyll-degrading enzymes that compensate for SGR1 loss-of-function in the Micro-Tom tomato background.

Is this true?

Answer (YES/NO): NO